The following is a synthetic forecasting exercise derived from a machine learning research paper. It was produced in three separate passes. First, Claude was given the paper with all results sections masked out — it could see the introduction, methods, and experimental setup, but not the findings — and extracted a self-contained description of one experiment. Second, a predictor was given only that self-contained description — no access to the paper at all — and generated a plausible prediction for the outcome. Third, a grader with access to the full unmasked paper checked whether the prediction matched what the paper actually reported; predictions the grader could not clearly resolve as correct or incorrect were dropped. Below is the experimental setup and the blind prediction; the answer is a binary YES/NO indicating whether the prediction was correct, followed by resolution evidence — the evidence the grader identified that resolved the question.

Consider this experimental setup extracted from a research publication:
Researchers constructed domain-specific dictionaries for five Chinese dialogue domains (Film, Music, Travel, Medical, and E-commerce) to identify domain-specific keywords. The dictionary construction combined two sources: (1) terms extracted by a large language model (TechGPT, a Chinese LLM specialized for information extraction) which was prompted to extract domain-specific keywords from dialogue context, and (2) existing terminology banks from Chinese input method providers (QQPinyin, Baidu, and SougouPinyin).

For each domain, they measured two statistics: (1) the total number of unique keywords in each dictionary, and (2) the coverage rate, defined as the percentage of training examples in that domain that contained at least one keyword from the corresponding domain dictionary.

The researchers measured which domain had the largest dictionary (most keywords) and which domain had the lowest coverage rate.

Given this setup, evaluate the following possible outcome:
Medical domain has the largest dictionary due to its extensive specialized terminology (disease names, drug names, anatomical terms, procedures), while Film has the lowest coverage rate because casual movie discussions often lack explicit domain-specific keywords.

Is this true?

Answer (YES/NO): NO